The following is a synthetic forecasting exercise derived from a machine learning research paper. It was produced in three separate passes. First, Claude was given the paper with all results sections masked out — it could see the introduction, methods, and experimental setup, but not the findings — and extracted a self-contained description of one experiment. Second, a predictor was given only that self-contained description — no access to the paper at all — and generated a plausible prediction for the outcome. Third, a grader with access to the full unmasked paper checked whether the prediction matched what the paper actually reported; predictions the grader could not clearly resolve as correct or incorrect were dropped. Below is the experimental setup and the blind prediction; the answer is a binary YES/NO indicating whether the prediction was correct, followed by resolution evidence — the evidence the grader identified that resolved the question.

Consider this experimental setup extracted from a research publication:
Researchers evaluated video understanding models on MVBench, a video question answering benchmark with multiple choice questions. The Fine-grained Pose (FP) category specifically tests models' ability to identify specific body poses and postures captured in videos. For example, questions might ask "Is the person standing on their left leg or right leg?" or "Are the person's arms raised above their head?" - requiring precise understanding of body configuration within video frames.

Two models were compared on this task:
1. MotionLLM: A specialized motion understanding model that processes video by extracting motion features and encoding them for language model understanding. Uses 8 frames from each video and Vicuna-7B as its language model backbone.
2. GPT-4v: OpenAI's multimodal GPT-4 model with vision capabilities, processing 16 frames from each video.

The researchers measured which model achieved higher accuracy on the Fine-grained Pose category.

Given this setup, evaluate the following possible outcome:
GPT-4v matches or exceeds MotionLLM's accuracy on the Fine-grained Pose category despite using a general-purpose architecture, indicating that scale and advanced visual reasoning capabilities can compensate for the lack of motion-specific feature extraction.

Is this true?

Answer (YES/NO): YES